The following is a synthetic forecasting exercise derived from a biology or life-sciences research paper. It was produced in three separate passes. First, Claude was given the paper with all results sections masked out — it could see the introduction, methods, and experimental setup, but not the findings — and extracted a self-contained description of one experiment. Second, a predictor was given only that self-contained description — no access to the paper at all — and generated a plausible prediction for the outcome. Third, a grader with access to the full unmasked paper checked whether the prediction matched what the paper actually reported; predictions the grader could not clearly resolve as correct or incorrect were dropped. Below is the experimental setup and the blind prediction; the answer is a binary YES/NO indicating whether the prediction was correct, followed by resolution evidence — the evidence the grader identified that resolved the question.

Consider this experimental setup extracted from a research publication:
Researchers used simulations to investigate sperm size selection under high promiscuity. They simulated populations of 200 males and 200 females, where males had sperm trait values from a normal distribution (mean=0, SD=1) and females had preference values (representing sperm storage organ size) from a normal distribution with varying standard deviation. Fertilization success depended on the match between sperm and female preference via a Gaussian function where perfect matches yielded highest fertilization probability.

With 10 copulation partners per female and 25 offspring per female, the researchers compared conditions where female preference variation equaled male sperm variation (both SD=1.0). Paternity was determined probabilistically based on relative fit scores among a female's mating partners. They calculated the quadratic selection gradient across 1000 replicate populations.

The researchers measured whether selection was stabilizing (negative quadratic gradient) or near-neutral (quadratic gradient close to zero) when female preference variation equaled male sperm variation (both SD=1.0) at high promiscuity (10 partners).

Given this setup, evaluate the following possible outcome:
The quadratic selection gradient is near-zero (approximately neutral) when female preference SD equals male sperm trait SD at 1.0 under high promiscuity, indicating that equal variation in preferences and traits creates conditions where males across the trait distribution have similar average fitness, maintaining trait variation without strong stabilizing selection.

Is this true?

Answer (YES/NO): NO